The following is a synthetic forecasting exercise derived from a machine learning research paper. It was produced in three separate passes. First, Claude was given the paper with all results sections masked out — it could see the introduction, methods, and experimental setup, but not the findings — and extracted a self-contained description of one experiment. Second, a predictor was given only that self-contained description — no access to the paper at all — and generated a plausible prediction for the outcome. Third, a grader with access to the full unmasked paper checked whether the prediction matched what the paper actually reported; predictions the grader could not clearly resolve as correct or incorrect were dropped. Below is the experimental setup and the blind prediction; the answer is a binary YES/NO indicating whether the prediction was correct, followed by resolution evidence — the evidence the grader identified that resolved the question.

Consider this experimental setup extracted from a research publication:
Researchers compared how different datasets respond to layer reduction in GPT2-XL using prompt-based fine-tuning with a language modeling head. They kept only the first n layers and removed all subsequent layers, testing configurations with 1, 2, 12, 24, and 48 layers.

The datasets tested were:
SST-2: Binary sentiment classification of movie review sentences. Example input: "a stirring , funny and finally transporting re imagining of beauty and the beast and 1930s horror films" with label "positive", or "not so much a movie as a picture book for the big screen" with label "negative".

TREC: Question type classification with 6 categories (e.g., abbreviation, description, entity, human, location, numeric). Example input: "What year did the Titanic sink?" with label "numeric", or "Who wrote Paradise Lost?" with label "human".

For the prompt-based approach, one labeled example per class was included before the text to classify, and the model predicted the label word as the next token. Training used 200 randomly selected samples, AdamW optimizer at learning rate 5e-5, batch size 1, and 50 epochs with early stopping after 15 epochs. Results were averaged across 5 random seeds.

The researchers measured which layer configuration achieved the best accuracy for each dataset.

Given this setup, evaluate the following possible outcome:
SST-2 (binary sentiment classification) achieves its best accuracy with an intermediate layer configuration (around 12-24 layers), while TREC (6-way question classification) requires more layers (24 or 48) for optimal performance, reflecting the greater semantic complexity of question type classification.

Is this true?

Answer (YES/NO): NO